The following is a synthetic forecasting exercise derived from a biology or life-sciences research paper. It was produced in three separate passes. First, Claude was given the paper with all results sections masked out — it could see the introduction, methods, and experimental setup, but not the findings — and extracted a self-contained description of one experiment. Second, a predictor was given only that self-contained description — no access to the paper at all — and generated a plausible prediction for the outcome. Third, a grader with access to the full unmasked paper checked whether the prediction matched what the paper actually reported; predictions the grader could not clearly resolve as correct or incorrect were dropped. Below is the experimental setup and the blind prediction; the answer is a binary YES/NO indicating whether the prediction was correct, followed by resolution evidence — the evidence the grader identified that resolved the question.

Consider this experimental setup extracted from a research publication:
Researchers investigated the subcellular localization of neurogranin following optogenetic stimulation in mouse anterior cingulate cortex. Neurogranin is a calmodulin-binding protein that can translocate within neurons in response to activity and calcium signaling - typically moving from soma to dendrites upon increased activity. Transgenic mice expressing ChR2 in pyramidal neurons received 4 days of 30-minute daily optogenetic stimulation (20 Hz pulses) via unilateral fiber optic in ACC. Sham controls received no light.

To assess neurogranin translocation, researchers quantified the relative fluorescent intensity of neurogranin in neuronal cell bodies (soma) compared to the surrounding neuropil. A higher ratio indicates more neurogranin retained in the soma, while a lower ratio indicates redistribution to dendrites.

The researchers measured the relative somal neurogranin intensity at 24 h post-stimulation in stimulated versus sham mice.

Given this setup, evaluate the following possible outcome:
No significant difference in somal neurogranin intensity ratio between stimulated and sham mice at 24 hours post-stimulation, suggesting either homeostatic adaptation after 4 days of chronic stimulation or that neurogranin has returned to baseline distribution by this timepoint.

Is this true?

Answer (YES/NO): NO